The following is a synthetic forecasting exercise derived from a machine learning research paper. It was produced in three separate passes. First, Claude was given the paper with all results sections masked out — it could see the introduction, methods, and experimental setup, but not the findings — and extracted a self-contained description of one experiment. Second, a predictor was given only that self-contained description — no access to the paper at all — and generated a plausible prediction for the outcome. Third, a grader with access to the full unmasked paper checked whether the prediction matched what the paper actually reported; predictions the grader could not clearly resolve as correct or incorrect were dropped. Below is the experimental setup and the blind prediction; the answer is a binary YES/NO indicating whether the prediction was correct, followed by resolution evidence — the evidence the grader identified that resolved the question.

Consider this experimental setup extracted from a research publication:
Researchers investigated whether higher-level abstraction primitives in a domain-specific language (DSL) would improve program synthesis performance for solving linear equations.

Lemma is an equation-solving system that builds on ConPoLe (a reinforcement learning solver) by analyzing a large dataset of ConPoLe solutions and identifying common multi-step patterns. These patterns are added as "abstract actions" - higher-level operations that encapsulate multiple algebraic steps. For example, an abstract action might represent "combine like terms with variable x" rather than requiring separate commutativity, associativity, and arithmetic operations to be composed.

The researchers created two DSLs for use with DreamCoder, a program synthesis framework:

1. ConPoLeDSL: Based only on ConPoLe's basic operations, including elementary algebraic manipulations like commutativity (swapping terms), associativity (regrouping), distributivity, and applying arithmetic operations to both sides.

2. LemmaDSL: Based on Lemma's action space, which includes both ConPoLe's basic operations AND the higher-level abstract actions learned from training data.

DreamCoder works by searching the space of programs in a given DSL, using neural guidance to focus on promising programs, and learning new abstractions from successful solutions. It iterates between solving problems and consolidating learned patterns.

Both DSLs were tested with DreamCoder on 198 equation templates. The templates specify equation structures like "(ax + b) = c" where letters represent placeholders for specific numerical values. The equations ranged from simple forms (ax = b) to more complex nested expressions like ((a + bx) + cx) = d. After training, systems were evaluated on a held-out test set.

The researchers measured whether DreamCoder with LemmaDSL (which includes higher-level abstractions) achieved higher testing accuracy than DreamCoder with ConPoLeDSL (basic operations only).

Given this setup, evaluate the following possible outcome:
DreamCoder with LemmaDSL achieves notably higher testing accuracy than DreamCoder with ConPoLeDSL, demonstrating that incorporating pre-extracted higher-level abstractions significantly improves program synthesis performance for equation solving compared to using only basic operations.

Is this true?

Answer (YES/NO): YES